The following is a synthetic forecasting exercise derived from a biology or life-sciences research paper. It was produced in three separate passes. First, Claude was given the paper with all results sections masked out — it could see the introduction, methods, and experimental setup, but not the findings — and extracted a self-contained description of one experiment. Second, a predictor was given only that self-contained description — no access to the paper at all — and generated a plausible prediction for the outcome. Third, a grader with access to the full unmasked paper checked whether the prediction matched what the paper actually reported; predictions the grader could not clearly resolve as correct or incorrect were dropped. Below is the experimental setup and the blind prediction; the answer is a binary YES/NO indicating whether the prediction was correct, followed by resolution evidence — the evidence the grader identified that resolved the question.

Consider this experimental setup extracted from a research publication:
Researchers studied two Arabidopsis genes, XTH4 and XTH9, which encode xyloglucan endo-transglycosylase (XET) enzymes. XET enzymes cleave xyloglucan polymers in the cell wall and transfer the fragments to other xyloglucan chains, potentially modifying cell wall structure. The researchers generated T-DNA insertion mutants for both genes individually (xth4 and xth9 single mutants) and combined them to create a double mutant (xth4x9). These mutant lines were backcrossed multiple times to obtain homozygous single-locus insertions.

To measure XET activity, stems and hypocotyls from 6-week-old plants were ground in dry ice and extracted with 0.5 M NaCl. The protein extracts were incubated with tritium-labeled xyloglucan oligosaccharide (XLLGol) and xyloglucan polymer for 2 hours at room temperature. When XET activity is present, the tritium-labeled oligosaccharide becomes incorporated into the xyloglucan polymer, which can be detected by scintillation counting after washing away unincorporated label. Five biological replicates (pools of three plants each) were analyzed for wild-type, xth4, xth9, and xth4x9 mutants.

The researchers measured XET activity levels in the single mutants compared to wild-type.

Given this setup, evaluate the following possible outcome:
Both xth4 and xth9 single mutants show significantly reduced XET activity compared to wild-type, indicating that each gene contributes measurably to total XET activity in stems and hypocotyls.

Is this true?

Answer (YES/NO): NO